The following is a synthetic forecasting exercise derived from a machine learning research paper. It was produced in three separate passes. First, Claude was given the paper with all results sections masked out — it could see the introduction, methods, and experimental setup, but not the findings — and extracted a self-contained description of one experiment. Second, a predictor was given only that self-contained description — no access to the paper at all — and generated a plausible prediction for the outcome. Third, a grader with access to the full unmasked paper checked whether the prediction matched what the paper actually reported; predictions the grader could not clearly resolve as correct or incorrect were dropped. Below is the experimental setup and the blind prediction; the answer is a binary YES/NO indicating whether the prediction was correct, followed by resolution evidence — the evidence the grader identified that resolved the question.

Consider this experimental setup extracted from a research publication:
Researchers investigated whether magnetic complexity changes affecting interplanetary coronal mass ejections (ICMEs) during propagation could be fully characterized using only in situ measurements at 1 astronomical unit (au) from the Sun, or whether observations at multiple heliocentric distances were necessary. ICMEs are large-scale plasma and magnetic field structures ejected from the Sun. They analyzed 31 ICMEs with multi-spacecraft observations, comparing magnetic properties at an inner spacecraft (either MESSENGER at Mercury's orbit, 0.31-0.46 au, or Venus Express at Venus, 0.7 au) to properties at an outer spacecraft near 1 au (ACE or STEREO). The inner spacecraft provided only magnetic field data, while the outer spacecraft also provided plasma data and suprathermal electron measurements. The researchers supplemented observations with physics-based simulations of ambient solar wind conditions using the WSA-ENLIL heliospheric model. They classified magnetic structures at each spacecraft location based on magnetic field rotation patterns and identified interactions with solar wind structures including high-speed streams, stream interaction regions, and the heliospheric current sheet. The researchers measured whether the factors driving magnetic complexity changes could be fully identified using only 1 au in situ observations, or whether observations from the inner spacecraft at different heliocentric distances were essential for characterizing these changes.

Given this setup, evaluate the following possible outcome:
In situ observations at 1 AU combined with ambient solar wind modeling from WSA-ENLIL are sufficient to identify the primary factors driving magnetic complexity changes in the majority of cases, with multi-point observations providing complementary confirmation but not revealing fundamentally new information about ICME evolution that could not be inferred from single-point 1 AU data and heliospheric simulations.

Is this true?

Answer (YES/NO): NO